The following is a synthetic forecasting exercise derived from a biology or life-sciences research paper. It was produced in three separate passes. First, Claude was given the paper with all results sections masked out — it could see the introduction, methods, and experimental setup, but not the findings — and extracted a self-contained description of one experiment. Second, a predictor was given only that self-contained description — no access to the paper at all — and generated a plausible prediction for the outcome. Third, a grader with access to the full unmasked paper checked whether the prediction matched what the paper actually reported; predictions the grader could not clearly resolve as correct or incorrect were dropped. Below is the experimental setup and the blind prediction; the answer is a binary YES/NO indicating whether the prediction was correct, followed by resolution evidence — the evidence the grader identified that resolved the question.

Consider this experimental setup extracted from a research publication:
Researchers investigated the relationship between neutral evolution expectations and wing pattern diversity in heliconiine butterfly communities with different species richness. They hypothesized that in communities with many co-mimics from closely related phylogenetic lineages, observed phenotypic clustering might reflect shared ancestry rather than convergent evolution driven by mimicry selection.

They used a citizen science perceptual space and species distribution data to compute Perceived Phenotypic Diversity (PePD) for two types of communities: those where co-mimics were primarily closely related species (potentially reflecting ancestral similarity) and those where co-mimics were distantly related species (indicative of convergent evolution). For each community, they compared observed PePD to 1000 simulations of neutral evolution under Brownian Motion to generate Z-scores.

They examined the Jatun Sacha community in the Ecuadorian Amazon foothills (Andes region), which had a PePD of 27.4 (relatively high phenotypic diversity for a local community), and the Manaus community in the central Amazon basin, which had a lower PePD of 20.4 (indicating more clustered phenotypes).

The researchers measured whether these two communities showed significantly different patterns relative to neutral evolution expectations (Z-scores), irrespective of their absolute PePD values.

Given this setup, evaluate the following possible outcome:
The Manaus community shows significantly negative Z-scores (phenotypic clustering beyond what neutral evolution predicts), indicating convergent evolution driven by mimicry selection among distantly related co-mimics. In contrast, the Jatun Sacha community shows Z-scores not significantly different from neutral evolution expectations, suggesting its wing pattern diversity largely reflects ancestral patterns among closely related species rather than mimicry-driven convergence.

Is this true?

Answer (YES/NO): YES